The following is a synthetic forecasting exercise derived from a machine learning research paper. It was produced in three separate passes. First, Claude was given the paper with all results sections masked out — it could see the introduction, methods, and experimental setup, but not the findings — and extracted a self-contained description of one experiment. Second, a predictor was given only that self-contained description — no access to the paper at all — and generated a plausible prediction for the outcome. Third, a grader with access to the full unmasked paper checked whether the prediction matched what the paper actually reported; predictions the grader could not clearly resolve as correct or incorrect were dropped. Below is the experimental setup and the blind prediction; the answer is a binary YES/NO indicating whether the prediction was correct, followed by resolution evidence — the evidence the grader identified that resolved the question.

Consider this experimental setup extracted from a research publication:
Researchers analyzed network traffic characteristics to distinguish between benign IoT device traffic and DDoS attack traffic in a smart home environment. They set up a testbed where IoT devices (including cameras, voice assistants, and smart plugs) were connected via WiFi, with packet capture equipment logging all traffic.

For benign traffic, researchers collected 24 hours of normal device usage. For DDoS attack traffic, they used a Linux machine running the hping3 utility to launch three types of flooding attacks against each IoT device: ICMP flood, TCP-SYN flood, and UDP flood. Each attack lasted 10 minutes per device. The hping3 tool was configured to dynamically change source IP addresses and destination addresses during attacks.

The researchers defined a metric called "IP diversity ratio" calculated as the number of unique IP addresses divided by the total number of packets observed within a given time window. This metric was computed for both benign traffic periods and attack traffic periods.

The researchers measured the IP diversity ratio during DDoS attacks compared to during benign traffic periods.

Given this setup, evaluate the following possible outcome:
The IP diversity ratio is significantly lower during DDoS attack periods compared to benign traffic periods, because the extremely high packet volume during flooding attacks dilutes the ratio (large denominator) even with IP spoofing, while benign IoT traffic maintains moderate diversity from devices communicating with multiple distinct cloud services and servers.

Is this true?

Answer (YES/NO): YES